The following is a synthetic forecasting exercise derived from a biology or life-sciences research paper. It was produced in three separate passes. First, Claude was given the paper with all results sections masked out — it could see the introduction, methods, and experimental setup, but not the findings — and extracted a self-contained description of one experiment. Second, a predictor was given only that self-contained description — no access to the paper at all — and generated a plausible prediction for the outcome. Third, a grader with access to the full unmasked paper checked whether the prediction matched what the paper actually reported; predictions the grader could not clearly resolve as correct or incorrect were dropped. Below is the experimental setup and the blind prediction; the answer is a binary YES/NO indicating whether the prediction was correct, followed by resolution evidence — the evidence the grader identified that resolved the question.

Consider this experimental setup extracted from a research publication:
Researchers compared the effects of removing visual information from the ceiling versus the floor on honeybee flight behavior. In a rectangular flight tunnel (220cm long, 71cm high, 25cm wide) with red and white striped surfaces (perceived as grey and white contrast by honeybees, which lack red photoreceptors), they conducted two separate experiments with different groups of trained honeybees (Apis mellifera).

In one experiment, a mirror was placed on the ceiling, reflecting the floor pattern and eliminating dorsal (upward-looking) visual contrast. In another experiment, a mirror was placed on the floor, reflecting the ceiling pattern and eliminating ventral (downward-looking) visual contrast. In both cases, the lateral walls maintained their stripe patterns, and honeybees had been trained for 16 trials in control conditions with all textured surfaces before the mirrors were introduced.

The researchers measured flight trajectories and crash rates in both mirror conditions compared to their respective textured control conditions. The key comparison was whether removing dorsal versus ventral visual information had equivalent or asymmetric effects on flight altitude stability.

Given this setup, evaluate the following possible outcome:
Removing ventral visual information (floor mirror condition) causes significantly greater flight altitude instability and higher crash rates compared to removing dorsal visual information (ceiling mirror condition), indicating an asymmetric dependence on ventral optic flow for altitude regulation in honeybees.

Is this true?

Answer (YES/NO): YES